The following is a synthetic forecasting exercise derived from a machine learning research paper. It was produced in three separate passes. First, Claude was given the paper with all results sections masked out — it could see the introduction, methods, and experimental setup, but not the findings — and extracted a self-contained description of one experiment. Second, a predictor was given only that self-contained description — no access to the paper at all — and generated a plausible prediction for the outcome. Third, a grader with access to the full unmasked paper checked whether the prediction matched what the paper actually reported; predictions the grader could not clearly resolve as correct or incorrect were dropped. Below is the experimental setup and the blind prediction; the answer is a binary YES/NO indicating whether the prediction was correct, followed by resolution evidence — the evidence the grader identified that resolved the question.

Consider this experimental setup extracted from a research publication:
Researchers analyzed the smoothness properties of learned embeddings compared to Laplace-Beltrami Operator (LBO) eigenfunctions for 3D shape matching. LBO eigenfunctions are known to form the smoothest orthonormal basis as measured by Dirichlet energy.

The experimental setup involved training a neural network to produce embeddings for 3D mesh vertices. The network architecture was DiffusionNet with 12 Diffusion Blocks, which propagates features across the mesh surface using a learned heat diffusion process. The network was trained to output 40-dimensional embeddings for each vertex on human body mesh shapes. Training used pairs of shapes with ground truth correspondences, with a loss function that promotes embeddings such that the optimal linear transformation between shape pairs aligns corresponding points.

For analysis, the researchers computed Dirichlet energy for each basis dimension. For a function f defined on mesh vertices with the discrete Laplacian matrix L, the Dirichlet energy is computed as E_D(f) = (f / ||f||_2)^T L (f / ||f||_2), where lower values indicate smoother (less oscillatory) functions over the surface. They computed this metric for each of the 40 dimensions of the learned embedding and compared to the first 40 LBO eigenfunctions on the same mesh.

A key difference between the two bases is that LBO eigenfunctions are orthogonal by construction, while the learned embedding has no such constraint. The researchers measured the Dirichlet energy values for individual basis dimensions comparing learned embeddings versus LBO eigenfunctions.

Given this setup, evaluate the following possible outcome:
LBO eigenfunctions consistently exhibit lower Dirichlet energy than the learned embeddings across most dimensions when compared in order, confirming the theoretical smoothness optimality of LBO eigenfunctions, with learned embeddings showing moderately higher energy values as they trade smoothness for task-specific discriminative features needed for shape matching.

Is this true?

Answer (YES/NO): NO